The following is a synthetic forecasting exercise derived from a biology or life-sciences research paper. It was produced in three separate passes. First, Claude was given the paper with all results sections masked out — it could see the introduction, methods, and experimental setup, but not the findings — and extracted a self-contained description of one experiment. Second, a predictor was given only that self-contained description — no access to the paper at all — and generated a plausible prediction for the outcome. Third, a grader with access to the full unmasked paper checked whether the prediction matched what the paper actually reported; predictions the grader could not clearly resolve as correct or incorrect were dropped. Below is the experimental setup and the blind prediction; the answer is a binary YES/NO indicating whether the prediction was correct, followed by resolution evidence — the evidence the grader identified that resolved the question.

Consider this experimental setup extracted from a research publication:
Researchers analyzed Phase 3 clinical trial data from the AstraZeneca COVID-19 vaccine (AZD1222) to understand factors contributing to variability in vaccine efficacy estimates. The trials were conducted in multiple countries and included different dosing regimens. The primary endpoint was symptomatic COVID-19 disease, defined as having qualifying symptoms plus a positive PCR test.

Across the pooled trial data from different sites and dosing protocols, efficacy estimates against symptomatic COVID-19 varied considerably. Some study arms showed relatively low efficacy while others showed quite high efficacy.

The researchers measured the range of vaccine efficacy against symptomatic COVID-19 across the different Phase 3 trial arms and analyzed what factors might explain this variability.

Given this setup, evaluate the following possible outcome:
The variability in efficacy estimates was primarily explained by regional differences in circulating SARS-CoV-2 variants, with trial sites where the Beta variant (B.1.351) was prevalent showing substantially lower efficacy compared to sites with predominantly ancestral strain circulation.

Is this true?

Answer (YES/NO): NO